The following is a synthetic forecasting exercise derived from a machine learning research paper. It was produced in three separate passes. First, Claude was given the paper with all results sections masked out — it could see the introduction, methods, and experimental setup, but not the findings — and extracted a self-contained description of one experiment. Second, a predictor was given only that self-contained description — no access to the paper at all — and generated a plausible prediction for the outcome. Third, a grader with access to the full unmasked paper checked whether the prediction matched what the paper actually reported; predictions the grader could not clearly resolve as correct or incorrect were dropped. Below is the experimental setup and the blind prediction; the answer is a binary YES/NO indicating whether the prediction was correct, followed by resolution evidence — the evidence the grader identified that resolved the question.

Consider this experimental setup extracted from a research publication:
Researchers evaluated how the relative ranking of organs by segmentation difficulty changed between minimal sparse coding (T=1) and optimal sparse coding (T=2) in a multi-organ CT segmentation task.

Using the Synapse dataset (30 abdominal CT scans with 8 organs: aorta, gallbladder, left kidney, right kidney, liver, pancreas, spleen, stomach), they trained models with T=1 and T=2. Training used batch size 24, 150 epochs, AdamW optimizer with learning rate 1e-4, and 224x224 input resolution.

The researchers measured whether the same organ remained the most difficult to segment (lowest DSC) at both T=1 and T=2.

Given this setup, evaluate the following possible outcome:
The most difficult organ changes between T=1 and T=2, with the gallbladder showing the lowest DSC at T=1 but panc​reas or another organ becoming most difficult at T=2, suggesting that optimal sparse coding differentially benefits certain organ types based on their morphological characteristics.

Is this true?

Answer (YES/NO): NO